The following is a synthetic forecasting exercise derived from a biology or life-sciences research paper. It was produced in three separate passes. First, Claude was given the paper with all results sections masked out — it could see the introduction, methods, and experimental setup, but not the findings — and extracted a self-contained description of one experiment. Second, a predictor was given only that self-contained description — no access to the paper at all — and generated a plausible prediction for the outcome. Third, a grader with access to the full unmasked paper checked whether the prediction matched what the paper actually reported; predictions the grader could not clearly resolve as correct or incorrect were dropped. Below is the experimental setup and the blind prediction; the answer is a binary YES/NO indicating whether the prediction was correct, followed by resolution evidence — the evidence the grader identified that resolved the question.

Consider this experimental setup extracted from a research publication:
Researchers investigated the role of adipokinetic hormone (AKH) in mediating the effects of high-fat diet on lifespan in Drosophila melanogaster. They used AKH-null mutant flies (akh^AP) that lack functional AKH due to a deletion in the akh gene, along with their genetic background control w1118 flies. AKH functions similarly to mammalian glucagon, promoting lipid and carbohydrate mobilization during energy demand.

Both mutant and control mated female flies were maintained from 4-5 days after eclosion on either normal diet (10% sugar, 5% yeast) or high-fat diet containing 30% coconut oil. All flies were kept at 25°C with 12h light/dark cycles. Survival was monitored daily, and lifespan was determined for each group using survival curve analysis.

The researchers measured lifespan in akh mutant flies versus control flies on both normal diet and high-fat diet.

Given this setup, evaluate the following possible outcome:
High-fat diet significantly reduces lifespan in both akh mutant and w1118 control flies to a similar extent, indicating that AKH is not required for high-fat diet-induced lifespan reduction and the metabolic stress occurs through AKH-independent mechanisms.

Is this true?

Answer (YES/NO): YES